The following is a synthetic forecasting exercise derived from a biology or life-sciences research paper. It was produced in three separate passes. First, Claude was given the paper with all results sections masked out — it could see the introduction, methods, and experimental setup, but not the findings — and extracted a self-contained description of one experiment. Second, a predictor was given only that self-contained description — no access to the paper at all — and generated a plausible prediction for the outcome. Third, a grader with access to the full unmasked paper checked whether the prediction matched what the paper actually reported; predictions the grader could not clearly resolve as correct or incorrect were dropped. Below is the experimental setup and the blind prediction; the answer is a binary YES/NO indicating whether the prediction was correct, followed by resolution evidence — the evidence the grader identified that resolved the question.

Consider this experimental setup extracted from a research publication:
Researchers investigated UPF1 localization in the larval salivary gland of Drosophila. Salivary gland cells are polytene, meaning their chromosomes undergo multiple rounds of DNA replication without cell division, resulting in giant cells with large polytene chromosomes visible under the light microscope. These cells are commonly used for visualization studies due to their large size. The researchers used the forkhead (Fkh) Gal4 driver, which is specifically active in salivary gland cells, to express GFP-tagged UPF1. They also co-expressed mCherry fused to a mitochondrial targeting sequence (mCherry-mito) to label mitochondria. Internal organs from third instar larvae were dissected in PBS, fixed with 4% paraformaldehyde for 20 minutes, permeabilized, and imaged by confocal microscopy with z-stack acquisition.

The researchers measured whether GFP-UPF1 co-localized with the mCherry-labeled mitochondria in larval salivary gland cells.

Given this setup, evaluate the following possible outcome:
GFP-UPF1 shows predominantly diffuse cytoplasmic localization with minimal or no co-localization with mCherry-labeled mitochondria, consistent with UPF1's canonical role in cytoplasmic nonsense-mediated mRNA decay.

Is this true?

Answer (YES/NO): NO